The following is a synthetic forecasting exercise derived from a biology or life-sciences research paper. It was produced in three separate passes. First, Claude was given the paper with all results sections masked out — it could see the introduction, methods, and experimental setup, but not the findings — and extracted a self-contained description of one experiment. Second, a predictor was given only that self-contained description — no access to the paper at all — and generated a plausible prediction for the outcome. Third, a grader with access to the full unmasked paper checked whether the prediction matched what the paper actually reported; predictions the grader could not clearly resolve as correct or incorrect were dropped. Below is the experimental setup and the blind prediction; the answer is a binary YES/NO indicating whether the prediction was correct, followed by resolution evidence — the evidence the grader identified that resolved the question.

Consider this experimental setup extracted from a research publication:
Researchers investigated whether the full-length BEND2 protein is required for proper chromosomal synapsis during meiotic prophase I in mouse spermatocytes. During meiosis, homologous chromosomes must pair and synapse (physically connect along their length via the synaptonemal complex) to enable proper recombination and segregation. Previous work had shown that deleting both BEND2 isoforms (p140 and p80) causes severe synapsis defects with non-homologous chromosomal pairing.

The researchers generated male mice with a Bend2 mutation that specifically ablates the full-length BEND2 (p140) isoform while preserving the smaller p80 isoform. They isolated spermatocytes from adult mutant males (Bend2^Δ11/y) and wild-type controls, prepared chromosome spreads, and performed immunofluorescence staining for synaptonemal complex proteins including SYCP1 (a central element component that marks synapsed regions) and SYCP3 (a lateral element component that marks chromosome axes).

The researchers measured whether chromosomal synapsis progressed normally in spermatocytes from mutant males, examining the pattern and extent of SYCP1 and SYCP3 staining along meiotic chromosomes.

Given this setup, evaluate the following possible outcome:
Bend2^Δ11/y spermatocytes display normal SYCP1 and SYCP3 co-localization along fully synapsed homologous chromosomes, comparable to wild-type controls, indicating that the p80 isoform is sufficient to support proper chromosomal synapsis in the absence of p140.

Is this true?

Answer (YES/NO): YES